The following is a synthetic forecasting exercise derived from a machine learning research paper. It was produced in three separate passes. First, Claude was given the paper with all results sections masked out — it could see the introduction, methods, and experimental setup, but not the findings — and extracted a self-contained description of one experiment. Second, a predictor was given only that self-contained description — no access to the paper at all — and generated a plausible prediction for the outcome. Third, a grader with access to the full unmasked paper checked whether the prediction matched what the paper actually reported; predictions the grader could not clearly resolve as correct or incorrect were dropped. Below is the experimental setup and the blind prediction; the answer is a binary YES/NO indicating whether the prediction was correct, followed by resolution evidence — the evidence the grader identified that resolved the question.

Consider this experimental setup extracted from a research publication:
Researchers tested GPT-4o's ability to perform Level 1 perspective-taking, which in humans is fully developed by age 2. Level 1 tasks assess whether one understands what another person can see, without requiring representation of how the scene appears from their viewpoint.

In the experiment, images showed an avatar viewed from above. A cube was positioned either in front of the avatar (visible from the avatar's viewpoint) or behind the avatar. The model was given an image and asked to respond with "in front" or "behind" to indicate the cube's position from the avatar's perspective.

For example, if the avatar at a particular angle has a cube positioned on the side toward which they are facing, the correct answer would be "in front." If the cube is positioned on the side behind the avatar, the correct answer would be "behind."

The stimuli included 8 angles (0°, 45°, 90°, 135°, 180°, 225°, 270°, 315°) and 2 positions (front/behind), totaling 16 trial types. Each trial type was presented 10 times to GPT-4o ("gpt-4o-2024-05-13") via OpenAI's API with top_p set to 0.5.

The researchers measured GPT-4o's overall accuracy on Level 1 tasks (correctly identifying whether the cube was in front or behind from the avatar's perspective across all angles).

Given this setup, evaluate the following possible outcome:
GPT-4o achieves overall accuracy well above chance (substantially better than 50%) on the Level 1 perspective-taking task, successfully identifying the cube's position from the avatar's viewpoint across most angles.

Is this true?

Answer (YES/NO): YES